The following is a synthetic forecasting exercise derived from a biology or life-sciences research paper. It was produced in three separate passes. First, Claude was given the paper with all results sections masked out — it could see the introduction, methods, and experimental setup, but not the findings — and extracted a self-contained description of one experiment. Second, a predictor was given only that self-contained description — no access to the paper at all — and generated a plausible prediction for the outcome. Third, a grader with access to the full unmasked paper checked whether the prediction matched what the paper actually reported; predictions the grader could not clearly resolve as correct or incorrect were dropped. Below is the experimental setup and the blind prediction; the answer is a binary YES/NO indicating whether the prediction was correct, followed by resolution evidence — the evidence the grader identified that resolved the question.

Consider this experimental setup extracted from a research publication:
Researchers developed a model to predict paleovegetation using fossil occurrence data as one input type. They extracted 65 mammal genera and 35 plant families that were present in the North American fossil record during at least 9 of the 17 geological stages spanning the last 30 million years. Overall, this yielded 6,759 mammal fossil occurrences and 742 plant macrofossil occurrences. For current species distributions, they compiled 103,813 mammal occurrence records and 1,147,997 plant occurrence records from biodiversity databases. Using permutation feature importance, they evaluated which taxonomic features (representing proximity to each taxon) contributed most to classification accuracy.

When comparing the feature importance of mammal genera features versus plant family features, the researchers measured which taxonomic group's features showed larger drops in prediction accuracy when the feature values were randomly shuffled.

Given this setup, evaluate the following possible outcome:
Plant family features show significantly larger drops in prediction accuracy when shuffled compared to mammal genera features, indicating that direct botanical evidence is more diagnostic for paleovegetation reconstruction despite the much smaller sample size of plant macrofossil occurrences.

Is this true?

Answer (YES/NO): NO